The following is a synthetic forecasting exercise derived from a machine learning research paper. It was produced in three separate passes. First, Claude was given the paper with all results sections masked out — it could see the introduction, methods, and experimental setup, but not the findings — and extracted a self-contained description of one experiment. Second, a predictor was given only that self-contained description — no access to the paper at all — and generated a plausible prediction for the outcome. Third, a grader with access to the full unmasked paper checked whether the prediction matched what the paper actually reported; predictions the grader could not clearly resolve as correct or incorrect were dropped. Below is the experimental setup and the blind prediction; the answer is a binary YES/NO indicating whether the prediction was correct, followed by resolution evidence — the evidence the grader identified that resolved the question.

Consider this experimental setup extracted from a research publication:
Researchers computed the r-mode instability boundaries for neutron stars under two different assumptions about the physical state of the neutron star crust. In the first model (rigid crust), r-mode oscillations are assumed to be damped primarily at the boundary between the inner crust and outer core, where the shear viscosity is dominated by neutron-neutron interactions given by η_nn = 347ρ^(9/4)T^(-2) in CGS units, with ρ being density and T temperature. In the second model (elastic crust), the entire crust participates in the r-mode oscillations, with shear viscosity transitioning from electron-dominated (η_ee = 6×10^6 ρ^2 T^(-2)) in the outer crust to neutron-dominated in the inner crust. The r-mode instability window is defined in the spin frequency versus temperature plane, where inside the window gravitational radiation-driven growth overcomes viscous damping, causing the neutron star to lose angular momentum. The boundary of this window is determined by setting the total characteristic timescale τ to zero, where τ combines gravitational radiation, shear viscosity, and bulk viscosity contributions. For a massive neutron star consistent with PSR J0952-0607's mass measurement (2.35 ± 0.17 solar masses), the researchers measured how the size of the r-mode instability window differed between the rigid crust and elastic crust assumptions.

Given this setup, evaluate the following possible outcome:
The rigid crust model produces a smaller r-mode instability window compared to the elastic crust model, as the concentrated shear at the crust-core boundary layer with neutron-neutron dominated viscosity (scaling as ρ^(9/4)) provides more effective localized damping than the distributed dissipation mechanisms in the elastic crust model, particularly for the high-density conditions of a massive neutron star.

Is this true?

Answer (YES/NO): YES